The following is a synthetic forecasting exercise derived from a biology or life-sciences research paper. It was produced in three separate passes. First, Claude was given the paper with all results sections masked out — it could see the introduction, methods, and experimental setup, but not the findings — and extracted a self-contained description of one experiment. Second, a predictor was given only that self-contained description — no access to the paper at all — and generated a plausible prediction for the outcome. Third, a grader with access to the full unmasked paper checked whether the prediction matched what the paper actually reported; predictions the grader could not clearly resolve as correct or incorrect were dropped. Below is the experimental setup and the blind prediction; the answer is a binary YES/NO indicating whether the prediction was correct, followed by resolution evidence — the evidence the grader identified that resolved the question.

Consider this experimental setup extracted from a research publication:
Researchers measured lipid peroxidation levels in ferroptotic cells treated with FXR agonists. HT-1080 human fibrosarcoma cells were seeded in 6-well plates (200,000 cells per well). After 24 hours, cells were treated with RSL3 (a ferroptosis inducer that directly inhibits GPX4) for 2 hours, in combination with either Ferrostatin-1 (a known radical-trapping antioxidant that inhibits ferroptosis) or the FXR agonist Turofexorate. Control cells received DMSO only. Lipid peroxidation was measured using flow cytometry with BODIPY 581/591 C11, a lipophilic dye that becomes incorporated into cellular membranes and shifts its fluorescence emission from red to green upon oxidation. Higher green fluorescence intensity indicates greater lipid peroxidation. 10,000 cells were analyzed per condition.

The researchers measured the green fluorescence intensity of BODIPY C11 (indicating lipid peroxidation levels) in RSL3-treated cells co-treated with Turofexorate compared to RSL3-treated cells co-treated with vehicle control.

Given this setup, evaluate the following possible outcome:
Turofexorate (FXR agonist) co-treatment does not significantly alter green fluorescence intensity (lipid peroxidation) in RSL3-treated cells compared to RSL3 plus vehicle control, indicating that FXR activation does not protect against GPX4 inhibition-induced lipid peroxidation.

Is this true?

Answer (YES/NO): NO